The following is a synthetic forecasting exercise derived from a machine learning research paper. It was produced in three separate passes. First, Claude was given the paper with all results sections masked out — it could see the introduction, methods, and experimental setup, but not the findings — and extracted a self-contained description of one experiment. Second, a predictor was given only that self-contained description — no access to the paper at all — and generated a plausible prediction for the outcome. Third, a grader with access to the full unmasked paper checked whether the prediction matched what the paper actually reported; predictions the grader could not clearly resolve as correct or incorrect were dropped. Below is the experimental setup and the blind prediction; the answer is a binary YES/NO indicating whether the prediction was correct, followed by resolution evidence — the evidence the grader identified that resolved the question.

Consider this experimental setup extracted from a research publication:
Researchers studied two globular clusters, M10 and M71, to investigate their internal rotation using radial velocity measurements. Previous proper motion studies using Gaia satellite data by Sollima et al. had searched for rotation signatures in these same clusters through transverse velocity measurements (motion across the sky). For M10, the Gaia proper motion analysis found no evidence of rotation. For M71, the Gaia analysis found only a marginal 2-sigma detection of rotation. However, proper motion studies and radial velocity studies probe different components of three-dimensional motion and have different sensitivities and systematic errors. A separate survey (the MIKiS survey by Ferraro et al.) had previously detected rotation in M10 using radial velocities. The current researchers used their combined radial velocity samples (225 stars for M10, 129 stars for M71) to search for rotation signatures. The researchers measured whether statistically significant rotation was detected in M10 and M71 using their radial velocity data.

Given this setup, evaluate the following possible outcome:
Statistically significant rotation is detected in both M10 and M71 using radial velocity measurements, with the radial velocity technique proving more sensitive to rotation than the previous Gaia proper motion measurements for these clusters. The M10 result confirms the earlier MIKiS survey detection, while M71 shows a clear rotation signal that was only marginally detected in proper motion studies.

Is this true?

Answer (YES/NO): NO